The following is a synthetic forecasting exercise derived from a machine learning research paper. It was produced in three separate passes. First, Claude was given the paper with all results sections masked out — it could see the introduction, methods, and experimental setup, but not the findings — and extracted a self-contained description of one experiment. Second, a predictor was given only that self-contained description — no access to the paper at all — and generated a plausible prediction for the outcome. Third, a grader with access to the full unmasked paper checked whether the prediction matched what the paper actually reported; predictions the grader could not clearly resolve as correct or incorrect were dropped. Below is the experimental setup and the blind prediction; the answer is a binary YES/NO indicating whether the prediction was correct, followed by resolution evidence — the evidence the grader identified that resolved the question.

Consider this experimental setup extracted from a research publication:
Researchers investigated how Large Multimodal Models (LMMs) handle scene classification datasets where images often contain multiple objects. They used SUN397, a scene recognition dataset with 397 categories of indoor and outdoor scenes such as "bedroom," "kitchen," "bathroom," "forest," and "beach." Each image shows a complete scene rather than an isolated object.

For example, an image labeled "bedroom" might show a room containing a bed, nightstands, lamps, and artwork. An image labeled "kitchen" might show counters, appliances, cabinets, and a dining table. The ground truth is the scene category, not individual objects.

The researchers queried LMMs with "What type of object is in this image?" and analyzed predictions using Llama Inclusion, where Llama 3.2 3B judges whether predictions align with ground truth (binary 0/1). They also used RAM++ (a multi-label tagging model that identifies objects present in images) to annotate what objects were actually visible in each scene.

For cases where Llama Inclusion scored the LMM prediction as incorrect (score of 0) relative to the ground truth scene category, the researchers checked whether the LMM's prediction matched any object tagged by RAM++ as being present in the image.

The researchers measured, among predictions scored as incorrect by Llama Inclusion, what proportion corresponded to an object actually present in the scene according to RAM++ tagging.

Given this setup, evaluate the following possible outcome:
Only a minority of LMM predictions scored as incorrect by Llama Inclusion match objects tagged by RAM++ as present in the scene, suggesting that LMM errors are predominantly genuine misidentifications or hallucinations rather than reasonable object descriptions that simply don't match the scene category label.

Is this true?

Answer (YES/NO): NO